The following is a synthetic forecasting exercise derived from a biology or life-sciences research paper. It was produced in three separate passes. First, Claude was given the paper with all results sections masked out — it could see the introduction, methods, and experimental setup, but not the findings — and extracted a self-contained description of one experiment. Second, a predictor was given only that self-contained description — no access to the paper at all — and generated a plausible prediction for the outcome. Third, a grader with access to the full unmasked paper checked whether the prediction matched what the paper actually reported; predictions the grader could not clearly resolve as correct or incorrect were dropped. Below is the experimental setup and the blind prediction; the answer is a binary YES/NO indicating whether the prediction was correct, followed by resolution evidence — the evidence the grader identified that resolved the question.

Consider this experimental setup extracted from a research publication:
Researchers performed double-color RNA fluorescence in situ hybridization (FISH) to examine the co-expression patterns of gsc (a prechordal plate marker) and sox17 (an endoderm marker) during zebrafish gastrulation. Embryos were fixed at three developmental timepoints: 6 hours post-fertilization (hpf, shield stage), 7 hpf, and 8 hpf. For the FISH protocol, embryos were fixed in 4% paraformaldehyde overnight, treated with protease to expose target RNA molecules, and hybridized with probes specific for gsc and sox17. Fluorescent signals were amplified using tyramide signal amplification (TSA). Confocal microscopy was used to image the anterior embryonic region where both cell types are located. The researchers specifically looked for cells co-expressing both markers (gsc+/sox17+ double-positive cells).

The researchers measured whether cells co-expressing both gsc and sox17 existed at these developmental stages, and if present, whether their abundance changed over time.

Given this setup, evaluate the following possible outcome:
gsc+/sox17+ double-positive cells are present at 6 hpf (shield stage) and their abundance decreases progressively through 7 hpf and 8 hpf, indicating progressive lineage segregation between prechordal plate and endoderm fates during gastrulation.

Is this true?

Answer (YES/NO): YES